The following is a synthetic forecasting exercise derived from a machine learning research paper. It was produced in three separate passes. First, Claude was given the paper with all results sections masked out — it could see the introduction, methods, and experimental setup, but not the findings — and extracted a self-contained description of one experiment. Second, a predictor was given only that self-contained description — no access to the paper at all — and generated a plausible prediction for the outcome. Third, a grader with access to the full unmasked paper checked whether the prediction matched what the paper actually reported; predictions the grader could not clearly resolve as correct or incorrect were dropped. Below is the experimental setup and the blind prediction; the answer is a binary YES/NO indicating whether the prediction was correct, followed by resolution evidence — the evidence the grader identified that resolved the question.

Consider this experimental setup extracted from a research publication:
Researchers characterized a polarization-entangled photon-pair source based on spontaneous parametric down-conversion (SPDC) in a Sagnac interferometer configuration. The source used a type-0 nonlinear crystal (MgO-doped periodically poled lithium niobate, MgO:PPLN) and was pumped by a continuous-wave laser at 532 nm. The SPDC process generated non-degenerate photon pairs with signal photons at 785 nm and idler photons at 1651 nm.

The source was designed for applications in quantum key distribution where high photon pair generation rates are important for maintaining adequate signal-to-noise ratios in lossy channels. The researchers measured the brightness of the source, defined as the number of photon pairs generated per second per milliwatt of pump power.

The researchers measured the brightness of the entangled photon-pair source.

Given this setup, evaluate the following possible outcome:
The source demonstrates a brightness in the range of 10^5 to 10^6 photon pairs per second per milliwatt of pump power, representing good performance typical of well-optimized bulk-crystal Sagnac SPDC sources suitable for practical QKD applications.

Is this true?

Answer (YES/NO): NO